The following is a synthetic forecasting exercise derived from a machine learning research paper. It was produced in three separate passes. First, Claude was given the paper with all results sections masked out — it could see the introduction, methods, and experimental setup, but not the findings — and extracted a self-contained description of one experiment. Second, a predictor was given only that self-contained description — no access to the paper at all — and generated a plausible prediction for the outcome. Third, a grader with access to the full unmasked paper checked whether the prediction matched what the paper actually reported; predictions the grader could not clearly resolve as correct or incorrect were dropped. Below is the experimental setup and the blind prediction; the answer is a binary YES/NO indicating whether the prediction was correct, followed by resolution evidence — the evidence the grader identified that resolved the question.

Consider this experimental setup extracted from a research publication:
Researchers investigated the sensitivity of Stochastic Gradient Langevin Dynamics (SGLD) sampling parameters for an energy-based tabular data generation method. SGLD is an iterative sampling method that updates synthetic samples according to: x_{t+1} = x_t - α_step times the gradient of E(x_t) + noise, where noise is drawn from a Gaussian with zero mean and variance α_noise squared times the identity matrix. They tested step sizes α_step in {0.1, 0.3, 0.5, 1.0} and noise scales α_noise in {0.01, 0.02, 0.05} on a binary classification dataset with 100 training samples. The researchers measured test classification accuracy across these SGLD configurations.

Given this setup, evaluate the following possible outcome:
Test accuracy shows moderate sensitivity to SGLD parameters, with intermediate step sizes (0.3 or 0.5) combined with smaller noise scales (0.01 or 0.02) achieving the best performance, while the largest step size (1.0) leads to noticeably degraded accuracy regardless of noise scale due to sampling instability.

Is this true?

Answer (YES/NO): NO